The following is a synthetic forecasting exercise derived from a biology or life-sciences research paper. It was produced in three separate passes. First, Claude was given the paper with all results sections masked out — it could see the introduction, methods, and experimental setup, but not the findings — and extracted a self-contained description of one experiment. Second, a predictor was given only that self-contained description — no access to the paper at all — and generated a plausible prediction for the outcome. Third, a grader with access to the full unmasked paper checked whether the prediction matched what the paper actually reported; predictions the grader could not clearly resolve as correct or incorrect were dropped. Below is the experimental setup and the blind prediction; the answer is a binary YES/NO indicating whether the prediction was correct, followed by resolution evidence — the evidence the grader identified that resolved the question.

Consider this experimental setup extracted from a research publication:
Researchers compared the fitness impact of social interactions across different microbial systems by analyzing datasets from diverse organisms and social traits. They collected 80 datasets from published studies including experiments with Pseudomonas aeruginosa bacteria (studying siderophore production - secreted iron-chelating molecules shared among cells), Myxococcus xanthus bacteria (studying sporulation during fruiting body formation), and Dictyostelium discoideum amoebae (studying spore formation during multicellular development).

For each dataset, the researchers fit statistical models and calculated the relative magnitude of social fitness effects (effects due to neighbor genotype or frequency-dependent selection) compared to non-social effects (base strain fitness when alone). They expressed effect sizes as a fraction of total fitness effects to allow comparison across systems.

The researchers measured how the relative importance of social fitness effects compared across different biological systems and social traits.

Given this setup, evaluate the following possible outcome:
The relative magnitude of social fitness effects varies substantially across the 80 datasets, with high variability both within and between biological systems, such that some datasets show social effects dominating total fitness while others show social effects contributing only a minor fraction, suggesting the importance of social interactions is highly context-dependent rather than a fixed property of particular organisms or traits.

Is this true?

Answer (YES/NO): YES